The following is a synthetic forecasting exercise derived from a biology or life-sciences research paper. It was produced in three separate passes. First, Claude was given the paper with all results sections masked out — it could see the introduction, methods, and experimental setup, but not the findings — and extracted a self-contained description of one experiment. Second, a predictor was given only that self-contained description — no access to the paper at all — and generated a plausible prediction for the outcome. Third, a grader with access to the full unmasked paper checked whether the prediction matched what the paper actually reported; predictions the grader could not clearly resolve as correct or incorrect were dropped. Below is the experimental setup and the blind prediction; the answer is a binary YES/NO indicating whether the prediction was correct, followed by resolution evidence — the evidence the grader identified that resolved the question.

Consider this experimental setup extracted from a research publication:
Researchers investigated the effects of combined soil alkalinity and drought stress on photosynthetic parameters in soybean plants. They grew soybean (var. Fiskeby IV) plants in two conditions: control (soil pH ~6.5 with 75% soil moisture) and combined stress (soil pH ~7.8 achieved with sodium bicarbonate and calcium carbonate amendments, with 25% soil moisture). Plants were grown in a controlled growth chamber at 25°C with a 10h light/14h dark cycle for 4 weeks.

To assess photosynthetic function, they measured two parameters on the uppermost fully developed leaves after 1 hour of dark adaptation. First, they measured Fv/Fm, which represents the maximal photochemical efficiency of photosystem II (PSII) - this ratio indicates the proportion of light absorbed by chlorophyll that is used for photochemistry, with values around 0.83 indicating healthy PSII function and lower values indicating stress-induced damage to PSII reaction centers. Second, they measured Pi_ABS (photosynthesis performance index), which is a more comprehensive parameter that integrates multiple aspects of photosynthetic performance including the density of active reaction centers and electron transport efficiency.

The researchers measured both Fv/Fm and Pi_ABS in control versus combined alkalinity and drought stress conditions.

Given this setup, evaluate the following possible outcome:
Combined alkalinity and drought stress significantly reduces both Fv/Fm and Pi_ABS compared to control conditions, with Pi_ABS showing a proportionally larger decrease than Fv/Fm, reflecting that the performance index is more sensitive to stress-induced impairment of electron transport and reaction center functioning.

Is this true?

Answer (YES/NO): NO